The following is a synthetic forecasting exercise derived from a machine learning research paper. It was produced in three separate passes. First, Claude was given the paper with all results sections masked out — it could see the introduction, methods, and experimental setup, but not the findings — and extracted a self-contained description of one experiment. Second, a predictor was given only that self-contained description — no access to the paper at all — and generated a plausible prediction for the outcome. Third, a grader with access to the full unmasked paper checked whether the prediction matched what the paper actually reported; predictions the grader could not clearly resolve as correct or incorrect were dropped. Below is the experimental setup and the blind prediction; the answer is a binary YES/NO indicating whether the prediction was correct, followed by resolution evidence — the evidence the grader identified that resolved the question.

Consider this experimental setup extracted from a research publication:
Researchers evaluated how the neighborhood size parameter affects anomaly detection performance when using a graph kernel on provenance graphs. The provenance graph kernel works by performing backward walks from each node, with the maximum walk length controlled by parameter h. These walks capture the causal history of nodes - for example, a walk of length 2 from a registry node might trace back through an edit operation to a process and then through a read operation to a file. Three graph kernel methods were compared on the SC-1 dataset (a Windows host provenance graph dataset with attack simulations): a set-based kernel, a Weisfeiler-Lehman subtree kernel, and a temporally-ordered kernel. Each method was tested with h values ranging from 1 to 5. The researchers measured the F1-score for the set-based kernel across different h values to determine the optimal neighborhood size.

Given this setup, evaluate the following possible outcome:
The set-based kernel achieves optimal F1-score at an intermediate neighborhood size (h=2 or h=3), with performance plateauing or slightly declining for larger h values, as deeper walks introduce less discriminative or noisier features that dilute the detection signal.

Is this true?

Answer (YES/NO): YES